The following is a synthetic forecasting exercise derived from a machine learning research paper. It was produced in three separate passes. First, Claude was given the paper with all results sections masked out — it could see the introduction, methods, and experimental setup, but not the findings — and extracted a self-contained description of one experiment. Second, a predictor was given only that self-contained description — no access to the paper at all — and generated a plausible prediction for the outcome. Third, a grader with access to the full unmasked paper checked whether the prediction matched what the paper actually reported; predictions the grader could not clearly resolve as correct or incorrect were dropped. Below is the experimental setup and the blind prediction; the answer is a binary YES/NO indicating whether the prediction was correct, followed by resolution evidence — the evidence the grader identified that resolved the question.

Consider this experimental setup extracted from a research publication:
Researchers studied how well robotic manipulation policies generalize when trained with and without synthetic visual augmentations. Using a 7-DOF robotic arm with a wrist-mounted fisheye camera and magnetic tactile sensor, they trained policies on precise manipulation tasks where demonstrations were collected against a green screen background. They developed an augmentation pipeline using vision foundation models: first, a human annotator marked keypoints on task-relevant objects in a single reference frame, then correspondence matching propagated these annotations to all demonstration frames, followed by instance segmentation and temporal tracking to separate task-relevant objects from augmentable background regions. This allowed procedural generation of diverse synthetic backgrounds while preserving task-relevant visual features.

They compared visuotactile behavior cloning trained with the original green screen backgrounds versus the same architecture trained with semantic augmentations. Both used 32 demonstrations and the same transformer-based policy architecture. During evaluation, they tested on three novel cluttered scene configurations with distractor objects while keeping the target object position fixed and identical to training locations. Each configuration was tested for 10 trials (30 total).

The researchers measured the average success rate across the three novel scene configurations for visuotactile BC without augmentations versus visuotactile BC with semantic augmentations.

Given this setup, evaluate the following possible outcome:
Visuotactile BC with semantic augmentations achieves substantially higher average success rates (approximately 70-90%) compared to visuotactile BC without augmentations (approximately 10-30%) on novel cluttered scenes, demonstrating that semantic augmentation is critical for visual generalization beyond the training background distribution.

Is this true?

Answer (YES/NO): NO